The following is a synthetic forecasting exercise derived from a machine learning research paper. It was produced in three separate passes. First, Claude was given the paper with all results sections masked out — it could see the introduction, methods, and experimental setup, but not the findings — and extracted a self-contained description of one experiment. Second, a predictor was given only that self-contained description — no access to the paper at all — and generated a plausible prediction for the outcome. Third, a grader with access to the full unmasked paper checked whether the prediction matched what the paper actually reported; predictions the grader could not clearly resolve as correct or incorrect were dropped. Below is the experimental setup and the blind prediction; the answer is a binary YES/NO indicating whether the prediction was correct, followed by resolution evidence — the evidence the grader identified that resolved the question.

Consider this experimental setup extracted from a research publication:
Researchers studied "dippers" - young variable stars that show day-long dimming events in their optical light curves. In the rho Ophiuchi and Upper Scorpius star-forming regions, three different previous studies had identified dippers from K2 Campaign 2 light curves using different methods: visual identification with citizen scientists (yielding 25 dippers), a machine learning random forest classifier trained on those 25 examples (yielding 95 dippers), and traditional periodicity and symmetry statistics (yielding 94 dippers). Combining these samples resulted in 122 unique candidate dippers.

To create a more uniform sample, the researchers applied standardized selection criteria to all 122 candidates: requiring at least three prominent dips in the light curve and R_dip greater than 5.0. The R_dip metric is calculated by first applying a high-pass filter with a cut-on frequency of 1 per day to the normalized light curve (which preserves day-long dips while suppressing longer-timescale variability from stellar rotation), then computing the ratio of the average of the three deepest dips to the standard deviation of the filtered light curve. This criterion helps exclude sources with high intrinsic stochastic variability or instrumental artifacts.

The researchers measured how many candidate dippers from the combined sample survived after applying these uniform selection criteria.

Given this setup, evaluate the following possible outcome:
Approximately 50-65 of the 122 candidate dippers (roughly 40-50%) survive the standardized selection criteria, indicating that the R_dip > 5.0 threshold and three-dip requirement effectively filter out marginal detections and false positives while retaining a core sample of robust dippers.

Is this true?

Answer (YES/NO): NO